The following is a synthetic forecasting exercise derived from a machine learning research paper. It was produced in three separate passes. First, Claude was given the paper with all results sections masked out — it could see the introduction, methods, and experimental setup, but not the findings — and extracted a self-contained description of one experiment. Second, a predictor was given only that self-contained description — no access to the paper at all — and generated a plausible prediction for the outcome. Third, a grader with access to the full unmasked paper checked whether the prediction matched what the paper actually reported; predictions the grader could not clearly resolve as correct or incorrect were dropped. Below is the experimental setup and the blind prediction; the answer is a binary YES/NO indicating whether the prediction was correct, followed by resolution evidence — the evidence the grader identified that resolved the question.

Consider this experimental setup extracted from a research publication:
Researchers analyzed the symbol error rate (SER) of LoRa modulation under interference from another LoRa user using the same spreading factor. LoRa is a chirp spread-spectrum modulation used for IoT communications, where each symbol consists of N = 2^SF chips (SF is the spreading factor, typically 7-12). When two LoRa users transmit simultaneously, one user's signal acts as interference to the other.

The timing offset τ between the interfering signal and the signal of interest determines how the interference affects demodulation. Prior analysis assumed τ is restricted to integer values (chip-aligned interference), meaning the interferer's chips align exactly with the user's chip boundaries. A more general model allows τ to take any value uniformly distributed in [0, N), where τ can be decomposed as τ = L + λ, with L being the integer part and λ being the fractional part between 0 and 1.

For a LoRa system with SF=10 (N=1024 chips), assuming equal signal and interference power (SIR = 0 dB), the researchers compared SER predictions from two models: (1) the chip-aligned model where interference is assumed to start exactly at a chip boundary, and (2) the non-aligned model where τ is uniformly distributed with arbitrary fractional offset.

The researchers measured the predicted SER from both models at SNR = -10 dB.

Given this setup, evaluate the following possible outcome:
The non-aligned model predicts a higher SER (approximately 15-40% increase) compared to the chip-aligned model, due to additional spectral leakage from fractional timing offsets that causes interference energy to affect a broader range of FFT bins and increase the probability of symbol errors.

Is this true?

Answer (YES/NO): NO